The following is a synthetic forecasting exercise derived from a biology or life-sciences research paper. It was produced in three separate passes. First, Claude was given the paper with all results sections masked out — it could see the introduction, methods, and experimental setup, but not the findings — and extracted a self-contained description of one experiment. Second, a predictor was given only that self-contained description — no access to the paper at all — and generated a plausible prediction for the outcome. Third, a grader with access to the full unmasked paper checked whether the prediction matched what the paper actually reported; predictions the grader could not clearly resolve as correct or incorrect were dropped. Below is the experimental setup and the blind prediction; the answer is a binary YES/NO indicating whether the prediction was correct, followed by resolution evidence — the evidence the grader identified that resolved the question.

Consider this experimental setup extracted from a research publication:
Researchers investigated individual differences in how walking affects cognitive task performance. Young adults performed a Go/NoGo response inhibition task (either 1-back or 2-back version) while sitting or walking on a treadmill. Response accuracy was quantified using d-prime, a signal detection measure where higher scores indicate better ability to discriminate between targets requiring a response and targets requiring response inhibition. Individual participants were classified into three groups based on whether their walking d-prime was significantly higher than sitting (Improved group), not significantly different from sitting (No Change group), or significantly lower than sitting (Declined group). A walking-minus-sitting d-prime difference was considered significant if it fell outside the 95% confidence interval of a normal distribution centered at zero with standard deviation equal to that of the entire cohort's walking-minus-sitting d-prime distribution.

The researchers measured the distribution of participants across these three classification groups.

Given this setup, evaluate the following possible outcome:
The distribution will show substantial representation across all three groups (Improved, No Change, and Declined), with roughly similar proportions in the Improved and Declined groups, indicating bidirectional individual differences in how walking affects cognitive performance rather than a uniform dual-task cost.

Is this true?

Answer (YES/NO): NO